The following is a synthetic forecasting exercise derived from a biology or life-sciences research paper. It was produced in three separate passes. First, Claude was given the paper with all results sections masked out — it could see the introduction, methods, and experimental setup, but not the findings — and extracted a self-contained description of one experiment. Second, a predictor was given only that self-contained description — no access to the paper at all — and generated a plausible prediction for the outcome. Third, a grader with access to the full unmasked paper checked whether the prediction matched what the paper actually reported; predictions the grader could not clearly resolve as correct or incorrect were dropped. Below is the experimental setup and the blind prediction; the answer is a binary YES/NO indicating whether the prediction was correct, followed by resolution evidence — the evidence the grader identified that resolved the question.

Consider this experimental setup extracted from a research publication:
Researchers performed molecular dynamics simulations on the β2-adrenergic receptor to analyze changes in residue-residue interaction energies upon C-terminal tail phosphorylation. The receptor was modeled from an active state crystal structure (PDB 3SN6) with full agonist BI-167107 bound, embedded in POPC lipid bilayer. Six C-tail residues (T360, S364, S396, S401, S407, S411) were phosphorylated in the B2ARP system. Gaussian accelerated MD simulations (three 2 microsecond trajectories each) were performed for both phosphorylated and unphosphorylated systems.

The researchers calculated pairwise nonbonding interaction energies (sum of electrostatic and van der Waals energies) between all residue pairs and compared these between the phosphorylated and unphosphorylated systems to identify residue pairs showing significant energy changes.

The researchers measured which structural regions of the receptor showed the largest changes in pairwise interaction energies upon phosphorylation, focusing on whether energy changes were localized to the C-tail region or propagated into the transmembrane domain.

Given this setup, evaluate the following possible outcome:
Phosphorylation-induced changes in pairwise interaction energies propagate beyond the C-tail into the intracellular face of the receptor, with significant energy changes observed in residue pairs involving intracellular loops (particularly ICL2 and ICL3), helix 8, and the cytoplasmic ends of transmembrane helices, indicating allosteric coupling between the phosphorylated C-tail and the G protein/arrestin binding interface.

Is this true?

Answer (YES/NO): YES